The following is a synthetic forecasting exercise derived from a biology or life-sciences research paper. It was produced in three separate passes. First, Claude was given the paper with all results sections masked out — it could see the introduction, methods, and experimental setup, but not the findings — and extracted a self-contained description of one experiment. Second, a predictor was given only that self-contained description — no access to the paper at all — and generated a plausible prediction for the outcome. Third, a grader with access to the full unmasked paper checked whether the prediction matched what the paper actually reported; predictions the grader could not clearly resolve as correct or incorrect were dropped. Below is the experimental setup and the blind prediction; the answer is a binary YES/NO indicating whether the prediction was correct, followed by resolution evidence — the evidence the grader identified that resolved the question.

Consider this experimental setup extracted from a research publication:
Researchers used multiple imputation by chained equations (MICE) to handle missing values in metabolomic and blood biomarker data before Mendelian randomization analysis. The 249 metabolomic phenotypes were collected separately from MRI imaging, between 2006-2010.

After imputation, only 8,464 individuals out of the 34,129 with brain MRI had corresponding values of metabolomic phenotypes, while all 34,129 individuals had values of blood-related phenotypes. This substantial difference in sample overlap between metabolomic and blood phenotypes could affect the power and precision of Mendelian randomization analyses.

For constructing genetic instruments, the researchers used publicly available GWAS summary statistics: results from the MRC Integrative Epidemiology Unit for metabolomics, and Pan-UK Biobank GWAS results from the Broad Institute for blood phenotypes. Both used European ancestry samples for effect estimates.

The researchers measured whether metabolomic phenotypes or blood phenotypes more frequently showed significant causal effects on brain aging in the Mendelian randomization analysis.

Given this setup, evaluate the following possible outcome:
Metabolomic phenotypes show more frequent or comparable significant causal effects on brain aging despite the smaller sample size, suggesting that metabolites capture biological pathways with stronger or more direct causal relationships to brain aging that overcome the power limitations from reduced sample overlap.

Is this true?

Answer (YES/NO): NO